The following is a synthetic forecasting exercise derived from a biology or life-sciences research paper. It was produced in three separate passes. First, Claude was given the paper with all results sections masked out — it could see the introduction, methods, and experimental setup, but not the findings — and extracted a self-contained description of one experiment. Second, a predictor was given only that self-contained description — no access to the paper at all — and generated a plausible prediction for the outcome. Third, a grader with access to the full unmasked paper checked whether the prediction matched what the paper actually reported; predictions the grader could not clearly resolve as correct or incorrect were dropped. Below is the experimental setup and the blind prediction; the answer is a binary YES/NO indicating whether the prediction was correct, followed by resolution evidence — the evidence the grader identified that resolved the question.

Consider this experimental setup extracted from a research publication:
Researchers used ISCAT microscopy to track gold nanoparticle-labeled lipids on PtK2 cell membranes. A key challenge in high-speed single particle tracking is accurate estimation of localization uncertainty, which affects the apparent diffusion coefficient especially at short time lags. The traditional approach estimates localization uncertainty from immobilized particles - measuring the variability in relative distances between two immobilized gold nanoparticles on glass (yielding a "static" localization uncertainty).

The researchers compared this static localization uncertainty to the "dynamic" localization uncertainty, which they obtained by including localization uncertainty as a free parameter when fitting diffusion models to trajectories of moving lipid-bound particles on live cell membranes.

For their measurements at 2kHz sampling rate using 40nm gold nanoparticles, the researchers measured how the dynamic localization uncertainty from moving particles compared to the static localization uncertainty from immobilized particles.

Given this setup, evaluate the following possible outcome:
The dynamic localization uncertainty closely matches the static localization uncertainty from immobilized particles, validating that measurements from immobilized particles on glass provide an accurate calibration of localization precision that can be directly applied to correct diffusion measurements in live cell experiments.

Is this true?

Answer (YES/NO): NO